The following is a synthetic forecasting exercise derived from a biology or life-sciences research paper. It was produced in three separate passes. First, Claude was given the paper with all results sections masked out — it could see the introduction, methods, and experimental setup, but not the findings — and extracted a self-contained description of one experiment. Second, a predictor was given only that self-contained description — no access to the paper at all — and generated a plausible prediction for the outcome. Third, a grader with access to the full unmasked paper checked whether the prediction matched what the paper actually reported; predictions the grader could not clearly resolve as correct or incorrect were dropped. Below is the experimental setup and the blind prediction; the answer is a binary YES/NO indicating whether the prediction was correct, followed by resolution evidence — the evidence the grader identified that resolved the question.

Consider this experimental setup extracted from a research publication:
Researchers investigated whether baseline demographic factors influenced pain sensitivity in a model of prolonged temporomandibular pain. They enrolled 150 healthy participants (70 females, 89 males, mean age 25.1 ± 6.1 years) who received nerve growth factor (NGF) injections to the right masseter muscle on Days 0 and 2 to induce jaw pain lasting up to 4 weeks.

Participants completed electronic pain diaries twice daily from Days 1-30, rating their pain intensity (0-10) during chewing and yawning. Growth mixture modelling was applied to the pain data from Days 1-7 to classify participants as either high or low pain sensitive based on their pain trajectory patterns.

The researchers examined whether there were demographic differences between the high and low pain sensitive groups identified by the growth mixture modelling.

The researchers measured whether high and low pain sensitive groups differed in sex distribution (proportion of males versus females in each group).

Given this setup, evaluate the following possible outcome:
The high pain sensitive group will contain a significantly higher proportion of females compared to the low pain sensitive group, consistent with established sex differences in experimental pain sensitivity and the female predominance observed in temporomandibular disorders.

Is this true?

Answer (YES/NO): NO